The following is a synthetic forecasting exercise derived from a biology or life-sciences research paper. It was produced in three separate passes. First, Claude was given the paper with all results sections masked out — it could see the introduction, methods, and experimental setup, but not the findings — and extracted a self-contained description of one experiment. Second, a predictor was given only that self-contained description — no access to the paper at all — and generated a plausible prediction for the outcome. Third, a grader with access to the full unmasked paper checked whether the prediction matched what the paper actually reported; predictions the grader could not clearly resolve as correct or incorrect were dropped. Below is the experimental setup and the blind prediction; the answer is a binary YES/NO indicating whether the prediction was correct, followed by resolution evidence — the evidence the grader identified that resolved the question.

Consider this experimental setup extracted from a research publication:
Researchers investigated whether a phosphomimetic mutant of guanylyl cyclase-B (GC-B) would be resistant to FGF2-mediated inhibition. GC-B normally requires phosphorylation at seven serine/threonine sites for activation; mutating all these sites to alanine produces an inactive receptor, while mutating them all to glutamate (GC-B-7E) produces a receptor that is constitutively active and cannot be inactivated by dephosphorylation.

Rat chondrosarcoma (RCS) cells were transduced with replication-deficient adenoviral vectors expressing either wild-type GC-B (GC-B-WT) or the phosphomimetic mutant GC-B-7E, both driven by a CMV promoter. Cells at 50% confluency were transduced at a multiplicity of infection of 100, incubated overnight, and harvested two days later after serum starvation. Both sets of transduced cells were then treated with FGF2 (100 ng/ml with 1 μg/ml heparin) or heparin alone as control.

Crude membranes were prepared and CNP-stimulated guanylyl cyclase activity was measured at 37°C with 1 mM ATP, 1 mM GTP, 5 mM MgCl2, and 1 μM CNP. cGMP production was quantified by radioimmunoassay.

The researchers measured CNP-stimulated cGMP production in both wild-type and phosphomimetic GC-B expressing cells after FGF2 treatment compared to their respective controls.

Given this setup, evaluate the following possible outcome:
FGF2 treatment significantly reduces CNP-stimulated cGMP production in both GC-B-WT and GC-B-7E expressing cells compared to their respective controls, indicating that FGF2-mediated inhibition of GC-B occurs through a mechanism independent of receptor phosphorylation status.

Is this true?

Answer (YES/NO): NO